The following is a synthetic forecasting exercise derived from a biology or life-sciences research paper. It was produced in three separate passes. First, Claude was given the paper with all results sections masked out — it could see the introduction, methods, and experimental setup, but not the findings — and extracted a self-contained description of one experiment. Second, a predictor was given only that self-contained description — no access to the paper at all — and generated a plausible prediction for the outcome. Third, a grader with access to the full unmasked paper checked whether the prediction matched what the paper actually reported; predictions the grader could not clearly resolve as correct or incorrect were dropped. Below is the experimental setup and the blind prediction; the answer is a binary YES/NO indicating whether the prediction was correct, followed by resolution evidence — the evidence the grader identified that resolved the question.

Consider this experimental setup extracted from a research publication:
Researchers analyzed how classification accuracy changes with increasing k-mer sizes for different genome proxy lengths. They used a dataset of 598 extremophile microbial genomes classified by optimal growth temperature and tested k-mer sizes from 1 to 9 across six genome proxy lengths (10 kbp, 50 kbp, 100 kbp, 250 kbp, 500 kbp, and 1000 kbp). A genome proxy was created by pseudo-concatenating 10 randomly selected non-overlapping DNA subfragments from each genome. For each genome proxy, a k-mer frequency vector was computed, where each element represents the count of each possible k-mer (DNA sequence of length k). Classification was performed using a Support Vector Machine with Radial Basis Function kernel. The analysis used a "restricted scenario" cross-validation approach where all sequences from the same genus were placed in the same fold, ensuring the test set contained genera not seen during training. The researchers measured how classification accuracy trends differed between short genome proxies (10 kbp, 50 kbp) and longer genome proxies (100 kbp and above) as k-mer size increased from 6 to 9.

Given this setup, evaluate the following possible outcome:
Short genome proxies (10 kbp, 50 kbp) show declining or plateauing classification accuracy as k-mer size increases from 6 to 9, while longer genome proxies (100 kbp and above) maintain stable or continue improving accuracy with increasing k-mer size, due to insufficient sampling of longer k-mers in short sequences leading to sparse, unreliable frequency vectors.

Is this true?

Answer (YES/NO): YES